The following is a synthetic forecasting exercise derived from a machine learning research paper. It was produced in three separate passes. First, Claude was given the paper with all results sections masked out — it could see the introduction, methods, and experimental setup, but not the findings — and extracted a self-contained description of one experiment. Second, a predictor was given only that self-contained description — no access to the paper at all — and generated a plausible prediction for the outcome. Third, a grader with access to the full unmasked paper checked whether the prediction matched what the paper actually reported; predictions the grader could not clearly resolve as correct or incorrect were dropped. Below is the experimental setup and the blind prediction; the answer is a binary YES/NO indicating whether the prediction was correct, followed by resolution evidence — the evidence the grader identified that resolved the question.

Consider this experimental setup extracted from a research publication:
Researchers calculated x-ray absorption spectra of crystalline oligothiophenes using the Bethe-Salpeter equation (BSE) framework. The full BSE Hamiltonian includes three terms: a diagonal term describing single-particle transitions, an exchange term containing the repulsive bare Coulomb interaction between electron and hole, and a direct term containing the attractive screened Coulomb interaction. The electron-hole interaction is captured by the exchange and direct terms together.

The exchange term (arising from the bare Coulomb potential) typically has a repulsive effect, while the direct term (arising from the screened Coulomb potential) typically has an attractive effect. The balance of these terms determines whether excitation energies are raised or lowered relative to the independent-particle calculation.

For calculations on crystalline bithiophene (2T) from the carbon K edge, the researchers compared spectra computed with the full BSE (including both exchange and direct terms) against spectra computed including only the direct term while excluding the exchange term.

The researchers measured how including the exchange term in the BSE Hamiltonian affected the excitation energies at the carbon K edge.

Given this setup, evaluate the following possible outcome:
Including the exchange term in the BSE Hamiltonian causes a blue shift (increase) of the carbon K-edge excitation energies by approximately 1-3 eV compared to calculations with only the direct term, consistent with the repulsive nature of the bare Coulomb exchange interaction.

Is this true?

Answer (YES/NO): NO